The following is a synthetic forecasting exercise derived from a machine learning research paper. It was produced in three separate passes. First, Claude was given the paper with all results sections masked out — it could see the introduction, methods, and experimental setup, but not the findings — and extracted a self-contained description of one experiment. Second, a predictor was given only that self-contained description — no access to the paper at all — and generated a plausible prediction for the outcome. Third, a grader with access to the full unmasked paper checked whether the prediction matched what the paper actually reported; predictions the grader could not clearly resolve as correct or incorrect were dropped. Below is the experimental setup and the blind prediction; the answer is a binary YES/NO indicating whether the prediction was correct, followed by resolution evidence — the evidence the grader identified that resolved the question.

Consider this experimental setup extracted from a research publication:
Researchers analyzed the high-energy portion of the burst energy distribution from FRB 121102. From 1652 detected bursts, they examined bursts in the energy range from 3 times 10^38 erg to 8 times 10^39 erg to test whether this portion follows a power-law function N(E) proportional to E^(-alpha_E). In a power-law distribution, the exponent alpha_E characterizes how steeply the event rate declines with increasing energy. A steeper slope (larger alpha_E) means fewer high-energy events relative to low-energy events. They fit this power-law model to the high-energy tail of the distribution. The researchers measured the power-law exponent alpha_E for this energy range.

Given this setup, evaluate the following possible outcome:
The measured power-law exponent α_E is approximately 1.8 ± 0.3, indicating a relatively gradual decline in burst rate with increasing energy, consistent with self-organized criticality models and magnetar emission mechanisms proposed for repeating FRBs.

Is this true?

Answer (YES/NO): YES